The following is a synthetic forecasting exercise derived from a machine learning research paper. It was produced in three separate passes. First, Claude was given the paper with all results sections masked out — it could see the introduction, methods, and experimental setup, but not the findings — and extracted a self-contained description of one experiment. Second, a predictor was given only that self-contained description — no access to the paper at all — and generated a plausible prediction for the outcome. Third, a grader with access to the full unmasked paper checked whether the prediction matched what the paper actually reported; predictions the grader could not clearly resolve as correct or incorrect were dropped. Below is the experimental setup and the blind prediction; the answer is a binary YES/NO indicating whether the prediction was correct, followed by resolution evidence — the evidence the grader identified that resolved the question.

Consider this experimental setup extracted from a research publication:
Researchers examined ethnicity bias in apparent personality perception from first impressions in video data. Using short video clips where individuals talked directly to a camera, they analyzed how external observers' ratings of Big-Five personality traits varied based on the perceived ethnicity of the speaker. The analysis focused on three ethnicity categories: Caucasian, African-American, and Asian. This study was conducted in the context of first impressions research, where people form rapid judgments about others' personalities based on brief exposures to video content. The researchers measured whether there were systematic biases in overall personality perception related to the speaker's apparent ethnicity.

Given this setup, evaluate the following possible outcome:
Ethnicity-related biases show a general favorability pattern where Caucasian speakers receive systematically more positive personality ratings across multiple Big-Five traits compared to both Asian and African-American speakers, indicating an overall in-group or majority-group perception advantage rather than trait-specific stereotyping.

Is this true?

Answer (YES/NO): NO